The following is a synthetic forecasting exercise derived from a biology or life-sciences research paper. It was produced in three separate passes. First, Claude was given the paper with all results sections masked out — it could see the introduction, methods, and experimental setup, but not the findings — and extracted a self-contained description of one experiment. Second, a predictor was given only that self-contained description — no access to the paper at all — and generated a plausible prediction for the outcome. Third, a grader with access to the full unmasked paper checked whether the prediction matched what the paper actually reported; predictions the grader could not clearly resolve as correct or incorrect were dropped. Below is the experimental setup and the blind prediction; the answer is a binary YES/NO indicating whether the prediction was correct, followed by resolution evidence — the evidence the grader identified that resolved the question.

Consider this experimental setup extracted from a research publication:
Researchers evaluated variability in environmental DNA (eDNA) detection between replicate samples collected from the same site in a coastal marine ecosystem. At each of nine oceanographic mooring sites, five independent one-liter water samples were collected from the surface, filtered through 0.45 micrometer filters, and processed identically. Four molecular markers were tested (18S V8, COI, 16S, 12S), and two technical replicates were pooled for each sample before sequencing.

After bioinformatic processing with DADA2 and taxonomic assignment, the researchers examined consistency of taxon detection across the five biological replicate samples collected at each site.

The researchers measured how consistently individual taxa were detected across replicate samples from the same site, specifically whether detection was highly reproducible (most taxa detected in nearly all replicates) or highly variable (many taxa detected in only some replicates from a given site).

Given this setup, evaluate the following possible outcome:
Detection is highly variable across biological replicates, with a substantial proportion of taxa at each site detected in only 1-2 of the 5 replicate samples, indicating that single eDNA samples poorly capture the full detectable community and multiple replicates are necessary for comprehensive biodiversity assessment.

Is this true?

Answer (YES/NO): YES